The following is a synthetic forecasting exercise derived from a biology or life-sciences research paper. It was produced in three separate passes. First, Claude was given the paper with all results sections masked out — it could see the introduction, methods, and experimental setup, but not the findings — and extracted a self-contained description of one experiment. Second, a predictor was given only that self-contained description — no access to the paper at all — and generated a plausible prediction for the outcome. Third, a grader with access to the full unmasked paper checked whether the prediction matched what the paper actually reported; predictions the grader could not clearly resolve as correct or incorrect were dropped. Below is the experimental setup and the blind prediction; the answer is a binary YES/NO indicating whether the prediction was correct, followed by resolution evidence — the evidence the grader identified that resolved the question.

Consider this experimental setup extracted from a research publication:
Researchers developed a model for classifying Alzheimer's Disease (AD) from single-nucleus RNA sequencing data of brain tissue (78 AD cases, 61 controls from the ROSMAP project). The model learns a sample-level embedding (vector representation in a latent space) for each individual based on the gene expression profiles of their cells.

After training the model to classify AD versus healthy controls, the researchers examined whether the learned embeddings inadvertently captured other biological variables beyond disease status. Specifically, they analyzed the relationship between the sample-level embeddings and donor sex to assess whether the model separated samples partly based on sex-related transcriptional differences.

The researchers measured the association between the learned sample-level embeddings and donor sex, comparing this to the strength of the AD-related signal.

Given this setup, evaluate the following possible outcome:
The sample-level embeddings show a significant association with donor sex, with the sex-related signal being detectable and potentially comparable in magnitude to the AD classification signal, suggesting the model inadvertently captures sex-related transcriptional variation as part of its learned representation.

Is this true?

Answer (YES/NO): NO